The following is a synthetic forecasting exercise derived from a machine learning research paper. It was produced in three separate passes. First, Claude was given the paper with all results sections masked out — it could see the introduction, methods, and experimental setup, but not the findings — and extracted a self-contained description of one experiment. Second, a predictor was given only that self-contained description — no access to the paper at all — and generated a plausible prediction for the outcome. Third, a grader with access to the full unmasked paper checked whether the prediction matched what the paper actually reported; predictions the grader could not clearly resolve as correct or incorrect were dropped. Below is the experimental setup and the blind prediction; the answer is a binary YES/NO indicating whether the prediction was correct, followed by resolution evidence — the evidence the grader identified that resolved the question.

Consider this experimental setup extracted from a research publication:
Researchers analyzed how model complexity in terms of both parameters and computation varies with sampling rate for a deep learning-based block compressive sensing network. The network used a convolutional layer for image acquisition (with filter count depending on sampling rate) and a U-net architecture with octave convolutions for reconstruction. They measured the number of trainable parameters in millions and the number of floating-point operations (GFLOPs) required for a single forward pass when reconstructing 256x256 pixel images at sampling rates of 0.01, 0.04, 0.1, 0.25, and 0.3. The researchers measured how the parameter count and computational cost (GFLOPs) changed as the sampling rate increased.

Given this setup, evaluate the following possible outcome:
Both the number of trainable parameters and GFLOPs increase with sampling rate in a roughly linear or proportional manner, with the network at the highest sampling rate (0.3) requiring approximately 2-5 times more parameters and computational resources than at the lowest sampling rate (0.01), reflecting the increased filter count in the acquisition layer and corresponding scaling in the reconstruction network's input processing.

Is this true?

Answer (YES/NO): NO